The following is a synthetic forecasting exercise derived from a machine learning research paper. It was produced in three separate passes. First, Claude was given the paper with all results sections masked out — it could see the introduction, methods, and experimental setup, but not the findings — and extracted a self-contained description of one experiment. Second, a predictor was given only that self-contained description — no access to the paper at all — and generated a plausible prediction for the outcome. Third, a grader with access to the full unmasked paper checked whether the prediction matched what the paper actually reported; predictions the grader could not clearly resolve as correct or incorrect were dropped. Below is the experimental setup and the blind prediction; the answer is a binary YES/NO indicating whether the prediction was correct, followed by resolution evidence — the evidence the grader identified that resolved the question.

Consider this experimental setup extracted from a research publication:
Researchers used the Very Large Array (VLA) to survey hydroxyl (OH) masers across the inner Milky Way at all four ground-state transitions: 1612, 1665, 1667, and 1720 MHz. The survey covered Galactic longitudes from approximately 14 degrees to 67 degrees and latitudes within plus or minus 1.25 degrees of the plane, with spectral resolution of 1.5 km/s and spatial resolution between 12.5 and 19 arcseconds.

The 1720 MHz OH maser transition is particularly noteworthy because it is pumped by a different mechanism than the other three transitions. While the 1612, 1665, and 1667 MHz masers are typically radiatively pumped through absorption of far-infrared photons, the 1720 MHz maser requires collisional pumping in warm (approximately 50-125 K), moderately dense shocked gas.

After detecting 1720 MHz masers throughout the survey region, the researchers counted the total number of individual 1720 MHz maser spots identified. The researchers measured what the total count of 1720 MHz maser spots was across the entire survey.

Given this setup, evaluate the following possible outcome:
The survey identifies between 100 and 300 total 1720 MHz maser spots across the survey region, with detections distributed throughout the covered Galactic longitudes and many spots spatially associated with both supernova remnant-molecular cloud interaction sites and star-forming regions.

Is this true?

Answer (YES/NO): NO